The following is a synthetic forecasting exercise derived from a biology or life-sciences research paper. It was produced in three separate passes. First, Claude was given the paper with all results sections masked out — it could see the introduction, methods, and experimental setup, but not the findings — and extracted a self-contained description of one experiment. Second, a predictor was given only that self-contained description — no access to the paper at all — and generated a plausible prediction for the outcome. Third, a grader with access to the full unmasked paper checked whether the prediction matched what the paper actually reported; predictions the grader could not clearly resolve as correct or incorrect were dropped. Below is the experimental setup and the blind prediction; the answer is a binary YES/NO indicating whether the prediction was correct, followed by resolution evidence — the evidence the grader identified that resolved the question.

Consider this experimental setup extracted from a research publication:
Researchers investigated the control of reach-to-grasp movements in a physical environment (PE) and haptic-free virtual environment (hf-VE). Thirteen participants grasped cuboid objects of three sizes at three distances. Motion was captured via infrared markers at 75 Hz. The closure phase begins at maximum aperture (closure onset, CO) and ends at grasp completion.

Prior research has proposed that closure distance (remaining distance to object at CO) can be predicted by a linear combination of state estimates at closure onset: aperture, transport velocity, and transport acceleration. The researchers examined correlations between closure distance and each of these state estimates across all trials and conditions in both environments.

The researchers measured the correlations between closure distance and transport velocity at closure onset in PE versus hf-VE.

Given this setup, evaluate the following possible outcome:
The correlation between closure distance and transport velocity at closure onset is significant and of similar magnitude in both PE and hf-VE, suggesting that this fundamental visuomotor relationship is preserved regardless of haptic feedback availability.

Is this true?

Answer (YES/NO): YES